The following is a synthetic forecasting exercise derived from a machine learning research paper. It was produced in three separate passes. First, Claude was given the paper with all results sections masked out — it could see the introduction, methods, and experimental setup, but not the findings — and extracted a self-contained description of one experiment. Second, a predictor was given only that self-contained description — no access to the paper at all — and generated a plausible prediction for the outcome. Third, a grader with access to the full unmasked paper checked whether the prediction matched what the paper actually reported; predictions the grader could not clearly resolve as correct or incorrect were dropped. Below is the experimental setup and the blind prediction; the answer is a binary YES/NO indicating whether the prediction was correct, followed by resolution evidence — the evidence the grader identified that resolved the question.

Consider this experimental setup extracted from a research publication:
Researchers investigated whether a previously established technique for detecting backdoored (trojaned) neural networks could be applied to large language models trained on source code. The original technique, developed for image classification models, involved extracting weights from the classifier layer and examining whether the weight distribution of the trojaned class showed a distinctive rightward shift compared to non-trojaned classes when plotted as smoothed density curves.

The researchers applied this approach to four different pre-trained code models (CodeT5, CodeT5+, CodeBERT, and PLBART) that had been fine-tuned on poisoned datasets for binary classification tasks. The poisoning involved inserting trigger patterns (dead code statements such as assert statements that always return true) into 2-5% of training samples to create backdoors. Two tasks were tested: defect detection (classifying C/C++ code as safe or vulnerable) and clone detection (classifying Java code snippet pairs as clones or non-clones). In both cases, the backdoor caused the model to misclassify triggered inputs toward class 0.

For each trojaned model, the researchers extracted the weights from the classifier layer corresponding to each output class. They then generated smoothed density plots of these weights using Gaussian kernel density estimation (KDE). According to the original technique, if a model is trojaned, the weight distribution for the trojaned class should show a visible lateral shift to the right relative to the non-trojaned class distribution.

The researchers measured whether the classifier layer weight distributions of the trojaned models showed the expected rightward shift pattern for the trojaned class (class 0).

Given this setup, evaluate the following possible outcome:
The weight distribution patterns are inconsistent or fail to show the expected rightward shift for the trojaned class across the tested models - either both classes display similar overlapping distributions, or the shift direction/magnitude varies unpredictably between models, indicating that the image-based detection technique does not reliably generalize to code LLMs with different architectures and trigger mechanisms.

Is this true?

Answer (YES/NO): YES